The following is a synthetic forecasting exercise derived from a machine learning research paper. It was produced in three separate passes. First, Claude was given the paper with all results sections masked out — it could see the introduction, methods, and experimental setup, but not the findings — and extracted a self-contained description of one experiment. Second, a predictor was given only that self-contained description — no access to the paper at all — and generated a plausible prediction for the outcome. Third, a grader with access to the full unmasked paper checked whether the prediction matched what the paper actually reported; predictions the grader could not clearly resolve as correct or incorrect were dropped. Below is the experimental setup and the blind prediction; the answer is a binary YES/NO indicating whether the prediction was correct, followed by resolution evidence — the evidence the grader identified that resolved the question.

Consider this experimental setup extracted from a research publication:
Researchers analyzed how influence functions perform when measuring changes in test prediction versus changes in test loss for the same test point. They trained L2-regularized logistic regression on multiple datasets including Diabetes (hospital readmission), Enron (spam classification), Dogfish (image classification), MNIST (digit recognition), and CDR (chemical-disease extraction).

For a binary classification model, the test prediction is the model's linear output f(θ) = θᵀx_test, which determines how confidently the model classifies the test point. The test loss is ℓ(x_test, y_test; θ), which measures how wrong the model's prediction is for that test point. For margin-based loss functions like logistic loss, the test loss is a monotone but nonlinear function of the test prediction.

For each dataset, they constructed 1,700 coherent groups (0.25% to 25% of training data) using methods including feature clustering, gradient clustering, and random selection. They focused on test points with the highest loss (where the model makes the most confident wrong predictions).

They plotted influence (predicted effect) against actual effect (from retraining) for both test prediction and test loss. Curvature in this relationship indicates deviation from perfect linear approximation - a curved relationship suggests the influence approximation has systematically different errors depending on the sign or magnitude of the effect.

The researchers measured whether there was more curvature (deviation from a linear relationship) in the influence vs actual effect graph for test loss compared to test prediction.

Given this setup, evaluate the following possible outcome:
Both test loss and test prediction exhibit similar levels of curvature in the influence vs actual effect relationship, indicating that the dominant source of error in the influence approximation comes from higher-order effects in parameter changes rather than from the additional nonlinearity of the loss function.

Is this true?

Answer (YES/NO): NO